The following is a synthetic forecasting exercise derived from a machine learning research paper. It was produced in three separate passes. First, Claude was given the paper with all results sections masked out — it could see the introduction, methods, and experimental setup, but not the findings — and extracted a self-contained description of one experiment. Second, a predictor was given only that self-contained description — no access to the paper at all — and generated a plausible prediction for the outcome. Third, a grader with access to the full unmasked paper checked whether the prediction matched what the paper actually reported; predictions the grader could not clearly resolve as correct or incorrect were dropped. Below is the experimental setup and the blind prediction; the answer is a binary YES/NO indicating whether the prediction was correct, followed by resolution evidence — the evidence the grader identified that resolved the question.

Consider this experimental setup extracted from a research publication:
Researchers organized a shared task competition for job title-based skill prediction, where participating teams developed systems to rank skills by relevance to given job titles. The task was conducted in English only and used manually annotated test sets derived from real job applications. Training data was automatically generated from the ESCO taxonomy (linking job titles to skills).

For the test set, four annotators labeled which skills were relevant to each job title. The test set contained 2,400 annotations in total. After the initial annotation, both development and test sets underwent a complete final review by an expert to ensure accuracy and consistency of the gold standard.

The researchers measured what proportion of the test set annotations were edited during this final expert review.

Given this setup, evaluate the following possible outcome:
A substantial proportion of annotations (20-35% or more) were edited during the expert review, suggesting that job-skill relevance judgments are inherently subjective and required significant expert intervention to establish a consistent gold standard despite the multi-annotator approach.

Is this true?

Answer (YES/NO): YES